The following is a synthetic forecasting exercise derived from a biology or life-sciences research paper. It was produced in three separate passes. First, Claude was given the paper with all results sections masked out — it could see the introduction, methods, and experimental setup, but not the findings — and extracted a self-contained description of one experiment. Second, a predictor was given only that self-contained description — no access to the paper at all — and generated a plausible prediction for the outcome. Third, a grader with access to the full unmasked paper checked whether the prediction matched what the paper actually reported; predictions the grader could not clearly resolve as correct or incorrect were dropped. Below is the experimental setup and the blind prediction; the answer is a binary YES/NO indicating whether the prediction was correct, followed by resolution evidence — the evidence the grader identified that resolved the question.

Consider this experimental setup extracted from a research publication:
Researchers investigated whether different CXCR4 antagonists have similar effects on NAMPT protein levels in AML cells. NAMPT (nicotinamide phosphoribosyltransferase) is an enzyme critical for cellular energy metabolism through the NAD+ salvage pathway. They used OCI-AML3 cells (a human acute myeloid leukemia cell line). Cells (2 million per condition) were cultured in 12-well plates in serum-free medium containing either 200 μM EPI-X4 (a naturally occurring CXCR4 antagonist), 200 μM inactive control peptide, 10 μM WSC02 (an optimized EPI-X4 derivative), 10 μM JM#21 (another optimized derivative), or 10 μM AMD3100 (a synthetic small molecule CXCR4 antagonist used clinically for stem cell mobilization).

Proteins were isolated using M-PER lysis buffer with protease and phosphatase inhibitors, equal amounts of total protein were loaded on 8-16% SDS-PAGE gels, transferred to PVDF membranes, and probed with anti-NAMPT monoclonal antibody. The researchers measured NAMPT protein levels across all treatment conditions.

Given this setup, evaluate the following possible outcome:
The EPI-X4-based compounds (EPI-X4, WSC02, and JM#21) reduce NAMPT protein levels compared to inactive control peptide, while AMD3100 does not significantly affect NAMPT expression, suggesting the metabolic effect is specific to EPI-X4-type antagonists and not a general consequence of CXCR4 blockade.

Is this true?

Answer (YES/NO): NO